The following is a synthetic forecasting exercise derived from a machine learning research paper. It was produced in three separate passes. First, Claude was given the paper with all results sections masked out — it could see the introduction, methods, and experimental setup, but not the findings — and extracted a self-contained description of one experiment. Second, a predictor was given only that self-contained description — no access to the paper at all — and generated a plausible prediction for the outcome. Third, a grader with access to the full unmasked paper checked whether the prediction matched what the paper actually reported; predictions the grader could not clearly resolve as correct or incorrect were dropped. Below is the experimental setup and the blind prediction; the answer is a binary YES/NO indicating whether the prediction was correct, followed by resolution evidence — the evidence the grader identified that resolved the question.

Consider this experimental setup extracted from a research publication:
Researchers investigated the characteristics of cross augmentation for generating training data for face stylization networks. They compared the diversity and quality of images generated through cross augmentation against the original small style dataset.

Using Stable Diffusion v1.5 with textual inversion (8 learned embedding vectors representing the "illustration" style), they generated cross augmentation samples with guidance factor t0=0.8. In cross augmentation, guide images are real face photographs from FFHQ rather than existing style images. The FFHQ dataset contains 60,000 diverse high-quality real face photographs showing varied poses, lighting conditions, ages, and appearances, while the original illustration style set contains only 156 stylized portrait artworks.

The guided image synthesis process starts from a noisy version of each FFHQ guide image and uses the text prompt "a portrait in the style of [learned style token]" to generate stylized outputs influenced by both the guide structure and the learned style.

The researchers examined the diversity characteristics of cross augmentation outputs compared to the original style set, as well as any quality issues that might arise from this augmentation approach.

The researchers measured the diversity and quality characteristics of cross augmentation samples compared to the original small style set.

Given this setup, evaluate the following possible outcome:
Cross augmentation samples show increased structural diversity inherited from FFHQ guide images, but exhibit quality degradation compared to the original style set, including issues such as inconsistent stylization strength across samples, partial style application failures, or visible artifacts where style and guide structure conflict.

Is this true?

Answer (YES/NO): YES